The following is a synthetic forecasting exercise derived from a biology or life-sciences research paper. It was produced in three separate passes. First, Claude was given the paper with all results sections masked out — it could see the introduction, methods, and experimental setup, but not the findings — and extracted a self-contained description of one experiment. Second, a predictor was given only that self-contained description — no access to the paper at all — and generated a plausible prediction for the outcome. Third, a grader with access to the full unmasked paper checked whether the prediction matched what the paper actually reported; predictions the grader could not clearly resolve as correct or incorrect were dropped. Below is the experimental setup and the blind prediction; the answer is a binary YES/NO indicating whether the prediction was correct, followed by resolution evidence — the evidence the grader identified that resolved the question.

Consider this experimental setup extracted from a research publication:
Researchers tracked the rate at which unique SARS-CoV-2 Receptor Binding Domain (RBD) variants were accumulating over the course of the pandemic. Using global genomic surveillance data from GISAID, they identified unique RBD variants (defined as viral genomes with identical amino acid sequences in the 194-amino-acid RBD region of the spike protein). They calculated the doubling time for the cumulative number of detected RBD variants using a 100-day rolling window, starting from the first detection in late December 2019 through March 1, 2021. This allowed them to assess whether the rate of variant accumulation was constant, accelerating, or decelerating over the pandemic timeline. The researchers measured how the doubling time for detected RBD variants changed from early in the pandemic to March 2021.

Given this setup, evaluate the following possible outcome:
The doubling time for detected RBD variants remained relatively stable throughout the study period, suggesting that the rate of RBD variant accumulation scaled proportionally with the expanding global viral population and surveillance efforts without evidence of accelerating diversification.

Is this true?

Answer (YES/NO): NO